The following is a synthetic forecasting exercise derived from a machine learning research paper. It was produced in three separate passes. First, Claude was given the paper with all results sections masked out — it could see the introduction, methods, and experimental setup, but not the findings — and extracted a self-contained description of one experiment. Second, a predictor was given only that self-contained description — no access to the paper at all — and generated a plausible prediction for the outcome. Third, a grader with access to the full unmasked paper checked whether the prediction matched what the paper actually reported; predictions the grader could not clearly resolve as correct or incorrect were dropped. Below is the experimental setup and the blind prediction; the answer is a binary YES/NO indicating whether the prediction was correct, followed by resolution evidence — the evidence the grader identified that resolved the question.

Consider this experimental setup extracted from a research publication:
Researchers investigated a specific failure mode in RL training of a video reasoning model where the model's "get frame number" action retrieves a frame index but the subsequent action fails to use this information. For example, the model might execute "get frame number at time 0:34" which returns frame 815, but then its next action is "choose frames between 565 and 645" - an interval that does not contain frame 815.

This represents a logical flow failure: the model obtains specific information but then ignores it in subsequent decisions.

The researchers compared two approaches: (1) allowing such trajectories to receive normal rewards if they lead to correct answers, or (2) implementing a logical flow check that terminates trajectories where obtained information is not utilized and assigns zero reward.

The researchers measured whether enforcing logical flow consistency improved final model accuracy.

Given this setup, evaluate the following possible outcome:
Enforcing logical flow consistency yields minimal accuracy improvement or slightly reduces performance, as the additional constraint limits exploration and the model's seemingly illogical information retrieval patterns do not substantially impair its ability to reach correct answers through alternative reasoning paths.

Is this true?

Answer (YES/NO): NO